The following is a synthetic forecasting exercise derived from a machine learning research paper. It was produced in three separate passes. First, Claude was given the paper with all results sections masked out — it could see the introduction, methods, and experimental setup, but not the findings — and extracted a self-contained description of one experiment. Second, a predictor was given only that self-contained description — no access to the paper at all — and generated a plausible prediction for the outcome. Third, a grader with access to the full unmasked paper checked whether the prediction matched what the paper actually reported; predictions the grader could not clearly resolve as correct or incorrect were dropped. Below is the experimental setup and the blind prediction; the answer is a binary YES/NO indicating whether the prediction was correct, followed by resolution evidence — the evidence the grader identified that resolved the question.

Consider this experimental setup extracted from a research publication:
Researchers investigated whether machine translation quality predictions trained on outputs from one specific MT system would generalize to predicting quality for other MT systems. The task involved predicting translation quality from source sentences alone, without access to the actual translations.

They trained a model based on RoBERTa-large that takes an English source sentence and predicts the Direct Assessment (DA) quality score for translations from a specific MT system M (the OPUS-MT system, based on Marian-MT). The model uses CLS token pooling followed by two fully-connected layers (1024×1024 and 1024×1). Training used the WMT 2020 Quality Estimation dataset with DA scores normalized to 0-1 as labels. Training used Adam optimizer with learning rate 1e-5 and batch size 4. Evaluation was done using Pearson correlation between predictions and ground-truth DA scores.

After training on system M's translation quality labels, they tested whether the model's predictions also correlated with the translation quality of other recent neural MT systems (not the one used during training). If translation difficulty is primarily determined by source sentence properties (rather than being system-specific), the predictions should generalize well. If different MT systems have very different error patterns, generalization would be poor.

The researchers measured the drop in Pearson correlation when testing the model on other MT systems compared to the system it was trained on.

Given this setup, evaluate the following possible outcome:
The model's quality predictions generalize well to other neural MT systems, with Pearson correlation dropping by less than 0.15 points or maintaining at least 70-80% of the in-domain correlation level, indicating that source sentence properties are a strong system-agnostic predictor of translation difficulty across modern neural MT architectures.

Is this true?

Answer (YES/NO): YES